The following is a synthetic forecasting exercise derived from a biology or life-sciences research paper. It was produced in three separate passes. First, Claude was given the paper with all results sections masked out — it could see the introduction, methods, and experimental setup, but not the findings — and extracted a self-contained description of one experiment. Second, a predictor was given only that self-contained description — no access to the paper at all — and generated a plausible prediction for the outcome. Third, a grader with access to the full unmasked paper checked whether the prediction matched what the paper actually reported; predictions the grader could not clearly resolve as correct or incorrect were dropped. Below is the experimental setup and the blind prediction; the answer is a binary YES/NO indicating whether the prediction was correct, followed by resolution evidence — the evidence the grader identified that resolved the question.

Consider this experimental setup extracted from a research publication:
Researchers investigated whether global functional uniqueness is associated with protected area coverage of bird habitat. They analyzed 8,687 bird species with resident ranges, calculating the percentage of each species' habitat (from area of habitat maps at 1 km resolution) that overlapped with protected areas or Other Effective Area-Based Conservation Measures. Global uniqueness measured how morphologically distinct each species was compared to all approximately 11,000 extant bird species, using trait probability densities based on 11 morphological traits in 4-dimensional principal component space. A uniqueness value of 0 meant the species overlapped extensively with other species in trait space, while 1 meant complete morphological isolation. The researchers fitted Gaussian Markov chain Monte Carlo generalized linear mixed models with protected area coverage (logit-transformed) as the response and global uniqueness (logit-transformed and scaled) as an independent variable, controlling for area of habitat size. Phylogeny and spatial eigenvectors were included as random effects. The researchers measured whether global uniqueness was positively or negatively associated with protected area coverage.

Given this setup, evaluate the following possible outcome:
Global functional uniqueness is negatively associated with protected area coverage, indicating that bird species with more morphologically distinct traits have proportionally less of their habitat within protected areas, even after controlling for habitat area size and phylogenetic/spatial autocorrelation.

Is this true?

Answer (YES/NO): NO